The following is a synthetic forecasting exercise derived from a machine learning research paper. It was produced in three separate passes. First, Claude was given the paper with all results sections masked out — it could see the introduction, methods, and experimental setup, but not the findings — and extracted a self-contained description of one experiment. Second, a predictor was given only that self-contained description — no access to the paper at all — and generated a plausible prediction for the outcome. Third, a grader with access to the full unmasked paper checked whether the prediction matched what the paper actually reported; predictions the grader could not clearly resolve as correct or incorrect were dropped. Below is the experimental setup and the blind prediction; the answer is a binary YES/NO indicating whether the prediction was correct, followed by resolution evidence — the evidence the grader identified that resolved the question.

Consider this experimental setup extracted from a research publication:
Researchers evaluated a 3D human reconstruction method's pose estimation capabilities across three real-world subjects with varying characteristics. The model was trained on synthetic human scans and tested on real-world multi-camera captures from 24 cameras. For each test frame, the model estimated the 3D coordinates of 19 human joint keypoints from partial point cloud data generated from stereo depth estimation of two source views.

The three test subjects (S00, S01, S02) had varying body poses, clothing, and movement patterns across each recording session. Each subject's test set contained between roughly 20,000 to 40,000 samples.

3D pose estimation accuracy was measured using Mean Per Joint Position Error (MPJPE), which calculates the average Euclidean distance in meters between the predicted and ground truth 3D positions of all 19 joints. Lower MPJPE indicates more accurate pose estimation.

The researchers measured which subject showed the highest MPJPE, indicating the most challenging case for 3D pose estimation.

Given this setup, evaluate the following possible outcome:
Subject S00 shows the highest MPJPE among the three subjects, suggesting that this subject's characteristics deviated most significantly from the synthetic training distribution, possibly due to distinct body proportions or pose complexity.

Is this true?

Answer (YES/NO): NO